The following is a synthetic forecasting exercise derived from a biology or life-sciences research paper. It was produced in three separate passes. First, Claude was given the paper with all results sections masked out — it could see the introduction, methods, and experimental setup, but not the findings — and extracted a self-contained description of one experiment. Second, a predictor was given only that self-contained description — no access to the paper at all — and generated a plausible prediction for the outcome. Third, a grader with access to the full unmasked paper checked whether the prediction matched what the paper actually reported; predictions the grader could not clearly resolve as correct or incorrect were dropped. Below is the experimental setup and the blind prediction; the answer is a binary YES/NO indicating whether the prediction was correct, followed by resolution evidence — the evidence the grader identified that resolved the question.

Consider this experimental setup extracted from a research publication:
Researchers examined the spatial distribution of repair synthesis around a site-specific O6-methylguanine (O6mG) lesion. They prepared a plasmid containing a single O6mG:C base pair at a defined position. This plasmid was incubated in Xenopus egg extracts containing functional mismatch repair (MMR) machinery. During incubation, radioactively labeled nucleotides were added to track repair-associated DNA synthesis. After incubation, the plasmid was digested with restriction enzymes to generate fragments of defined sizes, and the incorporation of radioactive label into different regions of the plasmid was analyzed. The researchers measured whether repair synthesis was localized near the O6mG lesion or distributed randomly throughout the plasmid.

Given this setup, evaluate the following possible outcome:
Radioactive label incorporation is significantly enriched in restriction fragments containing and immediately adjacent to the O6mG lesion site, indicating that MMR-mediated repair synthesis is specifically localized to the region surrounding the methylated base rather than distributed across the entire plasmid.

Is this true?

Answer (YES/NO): YES